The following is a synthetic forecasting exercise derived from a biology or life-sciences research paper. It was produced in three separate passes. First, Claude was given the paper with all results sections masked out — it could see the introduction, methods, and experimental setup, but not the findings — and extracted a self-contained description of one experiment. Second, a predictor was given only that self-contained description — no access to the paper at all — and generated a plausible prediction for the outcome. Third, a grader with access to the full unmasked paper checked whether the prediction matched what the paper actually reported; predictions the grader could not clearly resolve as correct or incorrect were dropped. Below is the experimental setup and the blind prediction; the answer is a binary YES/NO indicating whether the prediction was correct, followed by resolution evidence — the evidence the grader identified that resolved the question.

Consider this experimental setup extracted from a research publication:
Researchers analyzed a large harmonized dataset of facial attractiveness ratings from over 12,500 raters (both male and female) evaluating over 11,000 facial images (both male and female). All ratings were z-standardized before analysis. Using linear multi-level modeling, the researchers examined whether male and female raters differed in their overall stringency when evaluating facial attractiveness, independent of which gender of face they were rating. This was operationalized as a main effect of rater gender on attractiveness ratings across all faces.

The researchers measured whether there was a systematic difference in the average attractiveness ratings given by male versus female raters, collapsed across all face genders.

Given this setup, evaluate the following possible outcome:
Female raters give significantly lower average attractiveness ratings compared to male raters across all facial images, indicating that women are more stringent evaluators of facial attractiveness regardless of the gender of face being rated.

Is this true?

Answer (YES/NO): NO